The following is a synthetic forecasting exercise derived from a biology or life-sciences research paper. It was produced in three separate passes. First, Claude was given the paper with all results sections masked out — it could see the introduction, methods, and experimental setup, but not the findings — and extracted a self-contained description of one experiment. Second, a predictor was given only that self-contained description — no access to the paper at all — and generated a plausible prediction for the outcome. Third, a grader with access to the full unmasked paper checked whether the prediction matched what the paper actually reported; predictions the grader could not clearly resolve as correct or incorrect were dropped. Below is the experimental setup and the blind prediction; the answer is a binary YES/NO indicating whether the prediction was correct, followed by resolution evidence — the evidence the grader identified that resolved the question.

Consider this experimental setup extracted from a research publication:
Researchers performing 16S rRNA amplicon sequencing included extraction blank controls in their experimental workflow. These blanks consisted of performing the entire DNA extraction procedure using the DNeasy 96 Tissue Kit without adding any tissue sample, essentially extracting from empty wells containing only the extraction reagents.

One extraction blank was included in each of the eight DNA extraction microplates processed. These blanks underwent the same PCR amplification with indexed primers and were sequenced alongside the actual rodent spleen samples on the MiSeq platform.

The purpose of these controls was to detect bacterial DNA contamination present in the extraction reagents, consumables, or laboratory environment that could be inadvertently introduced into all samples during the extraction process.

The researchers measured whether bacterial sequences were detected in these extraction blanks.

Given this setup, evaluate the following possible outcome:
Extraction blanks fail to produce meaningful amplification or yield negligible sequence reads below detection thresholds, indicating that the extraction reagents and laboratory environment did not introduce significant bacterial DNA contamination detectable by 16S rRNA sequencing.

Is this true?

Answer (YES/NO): NO